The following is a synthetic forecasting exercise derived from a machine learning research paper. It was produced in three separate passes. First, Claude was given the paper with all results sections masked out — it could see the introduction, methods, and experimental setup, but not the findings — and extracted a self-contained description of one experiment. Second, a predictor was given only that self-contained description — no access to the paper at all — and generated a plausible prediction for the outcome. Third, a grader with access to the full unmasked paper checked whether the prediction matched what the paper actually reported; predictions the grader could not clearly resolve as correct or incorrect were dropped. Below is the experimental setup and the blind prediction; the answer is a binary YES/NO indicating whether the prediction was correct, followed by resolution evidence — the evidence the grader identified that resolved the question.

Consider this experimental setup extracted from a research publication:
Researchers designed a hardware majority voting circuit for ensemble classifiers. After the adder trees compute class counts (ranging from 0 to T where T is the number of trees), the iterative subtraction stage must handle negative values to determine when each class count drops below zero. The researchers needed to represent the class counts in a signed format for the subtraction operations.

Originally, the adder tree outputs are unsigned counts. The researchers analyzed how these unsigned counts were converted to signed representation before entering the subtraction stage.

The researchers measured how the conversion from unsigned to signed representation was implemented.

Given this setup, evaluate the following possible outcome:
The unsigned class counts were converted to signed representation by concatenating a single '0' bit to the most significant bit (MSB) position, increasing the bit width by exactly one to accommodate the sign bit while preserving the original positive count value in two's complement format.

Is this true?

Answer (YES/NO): YES